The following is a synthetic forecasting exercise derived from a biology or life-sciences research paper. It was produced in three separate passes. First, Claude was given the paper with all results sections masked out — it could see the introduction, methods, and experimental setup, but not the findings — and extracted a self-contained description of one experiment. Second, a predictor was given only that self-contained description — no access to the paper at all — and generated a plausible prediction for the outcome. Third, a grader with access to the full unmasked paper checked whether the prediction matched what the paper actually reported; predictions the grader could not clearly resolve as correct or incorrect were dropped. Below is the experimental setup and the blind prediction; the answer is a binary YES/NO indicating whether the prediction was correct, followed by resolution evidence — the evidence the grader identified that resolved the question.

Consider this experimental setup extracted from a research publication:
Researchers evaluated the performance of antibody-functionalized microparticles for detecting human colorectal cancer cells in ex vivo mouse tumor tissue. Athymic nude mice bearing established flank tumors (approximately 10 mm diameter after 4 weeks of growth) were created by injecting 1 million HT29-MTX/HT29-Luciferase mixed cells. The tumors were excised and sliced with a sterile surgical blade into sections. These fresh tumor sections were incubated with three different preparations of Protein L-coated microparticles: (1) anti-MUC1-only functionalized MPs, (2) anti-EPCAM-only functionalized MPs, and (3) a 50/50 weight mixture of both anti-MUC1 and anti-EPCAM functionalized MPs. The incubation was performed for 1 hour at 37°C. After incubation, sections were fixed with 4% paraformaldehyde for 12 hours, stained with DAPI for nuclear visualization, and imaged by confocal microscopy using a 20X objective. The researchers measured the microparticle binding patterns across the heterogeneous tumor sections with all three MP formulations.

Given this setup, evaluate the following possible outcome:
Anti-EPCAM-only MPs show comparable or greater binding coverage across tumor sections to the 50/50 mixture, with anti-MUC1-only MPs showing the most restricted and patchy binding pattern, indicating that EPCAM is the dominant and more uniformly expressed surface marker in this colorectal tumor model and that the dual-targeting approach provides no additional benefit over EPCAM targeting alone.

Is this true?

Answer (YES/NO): NO